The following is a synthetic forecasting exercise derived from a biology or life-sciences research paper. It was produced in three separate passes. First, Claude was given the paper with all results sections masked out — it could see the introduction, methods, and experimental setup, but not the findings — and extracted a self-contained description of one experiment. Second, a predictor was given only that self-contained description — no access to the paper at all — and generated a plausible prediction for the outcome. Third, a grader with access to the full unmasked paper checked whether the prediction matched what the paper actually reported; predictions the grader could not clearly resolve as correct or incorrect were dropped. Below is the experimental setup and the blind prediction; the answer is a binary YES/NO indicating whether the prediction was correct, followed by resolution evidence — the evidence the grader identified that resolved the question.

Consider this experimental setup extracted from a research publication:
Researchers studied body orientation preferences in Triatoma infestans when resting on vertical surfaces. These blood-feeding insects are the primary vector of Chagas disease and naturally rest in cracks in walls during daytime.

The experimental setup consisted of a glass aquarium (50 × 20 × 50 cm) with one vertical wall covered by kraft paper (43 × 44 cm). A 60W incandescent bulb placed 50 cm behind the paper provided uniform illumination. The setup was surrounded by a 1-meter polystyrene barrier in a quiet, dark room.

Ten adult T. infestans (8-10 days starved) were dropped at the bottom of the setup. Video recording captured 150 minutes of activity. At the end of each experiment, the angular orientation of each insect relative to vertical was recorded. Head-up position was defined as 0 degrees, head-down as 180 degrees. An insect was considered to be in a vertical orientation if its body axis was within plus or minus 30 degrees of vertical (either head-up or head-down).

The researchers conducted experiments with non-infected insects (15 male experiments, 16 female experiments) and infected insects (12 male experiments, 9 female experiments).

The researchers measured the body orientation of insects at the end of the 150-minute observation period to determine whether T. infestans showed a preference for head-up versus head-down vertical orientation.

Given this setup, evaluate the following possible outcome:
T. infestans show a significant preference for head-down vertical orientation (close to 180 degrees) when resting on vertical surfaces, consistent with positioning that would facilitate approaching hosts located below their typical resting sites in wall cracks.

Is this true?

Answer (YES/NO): NO